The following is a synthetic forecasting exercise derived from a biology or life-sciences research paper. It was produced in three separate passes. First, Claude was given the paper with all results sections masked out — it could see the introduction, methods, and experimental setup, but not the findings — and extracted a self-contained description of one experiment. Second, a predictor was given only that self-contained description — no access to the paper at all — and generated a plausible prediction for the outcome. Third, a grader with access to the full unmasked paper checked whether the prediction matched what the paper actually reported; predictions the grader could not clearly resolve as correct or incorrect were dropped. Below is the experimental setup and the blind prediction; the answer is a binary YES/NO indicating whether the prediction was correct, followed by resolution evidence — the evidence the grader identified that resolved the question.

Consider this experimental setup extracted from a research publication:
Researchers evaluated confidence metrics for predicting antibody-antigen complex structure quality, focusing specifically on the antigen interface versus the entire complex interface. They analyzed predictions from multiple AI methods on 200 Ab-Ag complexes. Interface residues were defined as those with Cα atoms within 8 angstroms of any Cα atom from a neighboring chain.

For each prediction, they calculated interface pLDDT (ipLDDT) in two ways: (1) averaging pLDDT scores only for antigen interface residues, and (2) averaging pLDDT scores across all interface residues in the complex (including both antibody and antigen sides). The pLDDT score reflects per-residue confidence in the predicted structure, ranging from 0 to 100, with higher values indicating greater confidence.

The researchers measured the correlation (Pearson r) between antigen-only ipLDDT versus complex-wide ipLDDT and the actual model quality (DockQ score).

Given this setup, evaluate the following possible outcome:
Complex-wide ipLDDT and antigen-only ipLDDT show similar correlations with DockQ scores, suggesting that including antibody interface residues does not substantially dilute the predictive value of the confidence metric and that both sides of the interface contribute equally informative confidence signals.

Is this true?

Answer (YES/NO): NO